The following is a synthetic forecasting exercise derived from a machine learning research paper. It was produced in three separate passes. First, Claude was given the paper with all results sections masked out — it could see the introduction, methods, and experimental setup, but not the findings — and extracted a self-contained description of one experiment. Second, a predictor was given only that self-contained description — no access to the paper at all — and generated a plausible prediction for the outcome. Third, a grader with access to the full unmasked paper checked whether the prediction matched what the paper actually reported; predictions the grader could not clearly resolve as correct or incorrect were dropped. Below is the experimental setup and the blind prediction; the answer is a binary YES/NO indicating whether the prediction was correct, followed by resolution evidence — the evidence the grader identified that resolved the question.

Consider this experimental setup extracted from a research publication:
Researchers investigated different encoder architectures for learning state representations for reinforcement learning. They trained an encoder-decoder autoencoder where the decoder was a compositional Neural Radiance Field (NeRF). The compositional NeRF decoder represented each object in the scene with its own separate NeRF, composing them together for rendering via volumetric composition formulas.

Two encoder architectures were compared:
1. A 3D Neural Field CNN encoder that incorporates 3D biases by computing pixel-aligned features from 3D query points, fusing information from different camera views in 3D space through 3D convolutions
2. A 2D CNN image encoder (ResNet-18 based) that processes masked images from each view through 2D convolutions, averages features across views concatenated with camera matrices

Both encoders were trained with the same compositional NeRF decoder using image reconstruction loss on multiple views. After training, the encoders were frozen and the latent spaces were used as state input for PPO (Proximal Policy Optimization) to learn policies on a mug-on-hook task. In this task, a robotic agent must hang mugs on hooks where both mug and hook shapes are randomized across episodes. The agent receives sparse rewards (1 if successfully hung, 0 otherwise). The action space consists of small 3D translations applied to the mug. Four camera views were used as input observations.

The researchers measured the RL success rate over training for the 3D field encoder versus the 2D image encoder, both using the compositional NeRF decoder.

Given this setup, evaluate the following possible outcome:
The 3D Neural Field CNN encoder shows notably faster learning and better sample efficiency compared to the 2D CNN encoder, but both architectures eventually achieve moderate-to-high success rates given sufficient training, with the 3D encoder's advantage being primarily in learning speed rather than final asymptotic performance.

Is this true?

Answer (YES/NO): NO